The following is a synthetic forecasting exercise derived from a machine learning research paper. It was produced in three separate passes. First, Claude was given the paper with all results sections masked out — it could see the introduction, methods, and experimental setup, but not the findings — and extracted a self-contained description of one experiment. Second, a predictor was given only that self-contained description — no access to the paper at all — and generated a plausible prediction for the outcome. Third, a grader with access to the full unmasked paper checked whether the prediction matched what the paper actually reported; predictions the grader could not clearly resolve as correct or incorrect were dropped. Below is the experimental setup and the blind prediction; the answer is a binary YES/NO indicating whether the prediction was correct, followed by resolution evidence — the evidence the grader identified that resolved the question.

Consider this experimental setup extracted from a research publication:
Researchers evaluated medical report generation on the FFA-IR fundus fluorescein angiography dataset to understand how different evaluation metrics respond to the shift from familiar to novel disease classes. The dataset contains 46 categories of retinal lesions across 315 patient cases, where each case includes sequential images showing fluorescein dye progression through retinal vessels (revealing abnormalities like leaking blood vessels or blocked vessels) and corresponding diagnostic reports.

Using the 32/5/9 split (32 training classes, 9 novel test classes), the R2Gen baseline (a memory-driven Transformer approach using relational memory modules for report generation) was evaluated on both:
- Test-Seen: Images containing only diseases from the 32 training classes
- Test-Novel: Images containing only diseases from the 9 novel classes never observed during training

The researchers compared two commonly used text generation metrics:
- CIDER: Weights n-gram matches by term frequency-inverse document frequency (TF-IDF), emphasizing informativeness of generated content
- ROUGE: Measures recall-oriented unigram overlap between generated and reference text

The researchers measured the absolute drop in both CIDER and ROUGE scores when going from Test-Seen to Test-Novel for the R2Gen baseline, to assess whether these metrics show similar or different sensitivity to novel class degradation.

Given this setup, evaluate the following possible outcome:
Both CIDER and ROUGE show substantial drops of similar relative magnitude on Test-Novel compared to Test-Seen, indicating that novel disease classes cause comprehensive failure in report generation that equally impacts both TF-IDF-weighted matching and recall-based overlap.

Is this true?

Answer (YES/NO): NO